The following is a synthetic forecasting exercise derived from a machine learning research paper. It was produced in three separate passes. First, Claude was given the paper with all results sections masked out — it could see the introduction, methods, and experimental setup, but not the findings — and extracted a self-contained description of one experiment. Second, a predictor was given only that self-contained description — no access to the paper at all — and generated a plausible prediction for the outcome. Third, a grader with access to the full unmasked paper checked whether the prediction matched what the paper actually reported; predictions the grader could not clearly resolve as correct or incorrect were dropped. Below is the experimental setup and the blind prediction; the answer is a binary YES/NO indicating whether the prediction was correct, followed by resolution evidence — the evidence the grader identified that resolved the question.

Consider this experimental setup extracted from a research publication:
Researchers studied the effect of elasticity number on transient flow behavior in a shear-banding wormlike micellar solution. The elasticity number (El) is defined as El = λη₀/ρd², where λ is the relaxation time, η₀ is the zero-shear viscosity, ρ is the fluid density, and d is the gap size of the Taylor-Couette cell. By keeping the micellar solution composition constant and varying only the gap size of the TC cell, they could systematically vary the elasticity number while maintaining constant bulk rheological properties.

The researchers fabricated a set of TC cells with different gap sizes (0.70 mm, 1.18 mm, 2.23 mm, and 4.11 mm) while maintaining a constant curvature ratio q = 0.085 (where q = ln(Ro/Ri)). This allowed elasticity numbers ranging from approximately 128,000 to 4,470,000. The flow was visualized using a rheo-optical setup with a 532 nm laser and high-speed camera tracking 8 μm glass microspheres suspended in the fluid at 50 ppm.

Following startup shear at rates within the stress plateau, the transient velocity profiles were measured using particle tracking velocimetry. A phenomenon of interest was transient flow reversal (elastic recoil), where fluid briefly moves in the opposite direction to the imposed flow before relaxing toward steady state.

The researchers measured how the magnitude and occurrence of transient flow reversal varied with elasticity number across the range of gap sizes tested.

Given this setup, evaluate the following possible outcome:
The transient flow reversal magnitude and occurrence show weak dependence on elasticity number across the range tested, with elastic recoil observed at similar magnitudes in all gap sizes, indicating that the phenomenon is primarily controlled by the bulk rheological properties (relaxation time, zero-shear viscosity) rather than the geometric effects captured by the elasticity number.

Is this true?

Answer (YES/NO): NO